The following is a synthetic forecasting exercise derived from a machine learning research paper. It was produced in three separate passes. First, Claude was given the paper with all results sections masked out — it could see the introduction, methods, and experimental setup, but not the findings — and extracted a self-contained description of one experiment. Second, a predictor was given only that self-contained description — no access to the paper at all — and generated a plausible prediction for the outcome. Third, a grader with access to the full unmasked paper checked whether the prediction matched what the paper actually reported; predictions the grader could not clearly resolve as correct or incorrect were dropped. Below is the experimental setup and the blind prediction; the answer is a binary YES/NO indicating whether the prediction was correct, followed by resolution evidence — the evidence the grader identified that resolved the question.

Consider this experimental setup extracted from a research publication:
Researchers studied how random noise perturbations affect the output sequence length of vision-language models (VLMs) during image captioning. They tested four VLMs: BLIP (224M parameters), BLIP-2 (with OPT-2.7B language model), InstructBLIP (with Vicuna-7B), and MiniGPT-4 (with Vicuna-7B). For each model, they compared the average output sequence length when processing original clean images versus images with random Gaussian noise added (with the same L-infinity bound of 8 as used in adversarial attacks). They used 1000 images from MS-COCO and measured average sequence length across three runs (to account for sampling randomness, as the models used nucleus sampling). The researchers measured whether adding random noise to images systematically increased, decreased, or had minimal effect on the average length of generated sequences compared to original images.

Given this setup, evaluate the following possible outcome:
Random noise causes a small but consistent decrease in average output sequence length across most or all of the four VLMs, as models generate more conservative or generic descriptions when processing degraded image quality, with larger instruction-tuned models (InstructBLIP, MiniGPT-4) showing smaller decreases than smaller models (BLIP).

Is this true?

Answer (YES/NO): NO